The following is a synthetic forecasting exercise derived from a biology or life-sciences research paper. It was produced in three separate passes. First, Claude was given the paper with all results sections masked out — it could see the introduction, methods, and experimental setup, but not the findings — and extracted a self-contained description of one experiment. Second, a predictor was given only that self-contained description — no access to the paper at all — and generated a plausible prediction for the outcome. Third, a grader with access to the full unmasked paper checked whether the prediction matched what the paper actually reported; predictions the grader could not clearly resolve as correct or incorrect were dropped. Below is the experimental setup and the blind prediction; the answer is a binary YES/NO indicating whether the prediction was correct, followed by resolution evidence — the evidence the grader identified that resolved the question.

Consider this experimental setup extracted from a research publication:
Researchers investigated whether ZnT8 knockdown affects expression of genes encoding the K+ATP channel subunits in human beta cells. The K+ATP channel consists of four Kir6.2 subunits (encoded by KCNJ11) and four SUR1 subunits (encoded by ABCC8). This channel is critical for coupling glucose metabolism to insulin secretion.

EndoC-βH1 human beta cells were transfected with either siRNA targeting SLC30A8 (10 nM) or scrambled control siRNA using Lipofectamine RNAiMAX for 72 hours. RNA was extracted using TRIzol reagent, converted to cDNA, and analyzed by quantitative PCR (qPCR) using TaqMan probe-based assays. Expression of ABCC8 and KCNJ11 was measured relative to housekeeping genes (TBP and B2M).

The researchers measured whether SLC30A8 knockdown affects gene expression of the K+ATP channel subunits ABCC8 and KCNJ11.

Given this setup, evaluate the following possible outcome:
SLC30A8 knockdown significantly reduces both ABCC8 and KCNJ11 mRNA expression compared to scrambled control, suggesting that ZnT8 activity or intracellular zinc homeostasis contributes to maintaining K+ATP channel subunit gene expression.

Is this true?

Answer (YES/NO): YES